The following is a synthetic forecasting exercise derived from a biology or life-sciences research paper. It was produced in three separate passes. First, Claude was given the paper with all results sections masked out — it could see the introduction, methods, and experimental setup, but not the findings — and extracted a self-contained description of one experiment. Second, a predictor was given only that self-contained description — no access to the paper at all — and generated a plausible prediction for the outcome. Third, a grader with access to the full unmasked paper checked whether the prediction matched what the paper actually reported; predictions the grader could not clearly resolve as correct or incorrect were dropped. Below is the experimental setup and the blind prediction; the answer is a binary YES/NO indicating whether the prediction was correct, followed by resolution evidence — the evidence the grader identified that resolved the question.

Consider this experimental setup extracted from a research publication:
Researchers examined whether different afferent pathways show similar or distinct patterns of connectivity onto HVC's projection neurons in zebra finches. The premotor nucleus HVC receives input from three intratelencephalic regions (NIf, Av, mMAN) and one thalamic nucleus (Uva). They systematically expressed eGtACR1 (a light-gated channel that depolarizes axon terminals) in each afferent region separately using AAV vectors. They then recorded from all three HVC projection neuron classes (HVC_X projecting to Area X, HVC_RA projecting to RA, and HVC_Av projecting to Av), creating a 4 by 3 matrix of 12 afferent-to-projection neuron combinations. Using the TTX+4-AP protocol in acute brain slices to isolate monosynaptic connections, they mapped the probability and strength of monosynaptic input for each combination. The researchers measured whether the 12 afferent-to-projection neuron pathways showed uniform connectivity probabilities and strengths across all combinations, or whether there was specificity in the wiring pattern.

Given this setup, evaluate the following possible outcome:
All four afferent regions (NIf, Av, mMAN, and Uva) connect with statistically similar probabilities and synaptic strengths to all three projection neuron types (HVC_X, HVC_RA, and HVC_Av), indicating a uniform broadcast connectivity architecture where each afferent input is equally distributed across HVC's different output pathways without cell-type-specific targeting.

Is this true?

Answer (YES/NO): NO